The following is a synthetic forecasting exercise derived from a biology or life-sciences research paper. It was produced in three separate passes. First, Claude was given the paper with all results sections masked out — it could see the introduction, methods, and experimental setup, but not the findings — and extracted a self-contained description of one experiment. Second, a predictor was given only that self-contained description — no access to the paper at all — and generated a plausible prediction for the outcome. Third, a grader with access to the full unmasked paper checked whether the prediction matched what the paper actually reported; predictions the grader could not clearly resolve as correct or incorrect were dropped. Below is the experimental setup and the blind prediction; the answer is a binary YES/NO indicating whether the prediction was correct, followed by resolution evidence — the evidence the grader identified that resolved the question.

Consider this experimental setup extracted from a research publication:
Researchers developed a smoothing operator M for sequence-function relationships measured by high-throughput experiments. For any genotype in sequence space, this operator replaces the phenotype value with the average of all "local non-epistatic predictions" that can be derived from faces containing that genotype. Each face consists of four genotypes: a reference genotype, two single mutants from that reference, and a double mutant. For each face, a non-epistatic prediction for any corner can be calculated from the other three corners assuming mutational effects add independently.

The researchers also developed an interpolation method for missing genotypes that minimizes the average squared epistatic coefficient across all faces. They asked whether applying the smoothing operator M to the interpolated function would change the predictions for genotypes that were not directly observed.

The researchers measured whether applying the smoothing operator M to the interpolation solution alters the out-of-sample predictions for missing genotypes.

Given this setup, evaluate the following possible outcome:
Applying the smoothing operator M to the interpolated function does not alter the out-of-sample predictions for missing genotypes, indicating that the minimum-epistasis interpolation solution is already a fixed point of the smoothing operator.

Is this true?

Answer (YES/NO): YES